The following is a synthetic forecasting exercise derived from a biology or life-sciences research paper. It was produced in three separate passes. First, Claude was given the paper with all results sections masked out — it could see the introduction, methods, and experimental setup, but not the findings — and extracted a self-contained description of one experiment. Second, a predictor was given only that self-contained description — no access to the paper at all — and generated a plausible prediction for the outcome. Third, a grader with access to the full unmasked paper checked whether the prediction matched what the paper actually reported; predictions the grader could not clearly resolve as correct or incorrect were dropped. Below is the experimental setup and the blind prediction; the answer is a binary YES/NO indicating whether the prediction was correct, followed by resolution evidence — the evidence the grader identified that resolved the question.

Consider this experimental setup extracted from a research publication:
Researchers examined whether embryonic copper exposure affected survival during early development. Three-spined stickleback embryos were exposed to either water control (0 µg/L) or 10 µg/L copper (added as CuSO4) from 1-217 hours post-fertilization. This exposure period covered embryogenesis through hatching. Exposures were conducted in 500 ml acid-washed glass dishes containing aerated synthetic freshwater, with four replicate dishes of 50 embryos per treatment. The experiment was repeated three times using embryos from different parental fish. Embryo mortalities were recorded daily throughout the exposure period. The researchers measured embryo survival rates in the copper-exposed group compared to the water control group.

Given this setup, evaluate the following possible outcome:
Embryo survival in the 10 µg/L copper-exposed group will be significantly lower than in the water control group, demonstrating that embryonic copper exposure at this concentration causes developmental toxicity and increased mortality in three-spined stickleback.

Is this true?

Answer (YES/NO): YES